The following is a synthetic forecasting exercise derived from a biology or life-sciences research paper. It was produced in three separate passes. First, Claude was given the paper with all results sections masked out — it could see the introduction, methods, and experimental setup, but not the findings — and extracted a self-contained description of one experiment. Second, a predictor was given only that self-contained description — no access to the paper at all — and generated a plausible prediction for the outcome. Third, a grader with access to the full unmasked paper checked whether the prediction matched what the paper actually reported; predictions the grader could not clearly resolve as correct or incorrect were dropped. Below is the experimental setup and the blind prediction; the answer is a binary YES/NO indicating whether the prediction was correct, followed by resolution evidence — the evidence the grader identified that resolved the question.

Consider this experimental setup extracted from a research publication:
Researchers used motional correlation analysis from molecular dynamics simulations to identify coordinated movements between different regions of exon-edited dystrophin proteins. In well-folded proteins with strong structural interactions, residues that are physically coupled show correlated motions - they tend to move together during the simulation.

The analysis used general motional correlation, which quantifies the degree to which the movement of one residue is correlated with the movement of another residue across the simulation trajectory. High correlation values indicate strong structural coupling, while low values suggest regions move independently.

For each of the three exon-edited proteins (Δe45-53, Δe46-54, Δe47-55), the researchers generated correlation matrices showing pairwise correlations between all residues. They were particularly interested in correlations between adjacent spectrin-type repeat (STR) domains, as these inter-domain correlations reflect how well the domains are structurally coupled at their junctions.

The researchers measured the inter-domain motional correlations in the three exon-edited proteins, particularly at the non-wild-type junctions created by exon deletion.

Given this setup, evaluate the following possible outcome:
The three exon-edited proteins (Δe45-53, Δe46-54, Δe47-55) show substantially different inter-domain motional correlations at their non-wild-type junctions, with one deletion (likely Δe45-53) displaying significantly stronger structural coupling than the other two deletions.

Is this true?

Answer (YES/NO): NO